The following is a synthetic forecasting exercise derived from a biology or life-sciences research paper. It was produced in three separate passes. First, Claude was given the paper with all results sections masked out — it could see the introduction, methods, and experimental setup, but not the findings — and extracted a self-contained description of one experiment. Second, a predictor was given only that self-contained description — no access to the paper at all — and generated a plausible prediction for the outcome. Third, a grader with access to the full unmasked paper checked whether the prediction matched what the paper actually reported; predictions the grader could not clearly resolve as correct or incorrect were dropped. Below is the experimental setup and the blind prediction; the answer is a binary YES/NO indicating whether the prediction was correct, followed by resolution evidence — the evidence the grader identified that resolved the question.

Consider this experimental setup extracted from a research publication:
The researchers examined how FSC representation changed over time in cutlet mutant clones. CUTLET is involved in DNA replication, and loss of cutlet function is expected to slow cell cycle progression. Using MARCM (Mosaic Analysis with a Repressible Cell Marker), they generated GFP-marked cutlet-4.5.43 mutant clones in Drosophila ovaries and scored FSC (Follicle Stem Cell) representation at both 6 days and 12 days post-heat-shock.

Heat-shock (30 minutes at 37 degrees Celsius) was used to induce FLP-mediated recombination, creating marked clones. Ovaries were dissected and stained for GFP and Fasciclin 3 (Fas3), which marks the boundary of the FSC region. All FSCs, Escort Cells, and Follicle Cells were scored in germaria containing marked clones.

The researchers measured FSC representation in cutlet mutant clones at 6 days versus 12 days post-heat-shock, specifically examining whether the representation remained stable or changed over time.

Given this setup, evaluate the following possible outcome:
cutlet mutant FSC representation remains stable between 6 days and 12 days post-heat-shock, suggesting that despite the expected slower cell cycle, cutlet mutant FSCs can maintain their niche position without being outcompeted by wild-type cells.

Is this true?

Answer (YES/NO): NO